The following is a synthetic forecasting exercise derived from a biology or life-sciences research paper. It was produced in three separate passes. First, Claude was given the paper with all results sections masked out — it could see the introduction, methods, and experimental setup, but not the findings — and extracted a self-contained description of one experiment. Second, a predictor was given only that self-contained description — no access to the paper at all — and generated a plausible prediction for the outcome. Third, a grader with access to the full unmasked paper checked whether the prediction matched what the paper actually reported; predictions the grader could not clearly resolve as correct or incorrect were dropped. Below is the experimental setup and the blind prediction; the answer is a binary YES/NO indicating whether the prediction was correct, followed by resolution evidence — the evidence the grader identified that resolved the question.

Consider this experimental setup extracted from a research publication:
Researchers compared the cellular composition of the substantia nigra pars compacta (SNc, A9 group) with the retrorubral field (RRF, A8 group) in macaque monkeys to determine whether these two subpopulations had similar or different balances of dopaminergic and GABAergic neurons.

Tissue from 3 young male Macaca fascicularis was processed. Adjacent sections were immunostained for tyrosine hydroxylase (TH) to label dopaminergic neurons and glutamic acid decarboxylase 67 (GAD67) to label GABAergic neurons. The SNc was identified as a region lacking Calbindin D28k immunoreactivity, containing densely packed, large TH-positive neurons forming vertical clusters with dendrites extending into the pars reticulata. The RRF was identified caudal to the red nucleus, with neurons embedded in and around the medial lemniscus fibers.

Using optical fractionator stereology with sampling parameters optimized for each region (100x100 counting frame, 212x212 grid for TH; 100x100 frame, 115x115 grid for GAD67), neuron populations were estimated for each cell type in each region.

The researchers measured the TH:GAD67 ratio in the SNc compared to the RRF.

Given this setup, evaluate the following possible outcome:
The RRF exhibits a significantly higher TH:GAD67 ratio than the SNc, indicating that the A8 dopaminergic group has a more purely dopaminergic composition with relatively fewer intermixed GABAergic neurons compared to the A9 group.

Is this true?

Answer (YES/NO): NO